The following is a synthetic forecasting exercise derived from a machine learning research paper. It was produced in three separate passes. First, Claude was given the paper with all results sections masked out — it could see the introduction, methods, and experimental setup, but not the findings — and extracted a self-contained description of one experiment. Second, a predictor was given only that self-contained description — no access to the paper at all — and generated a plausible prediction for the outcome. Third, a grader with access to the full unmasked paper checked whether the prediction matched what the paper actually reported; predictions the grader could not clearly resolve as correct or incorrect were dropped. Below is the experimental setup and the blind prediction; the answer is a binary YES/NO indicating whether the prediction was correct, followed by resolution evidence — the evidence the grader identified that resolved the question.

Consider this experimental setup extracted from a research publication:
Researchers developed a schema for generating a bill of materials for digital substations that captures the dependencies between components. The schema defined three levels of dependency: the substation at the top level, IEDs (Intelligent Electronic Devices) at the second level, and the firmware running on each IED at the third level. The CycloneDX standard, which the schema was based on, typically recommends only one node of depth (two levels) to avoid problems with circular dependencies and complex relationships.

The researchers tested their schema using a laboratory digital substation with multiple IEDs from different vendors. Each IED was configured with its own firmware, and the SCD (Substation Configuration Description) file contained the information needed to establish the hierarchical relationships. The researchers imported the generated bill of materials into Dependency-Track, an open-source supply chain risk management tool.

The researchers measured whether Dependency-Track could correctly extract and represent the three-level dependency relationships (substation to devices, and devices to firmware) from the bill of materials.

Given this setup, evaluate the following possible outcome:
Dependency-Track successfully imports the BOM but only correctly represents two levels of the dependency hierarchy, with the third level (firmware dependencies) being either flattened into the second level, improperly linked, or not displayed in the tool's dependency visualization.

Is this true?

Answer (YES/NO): NO